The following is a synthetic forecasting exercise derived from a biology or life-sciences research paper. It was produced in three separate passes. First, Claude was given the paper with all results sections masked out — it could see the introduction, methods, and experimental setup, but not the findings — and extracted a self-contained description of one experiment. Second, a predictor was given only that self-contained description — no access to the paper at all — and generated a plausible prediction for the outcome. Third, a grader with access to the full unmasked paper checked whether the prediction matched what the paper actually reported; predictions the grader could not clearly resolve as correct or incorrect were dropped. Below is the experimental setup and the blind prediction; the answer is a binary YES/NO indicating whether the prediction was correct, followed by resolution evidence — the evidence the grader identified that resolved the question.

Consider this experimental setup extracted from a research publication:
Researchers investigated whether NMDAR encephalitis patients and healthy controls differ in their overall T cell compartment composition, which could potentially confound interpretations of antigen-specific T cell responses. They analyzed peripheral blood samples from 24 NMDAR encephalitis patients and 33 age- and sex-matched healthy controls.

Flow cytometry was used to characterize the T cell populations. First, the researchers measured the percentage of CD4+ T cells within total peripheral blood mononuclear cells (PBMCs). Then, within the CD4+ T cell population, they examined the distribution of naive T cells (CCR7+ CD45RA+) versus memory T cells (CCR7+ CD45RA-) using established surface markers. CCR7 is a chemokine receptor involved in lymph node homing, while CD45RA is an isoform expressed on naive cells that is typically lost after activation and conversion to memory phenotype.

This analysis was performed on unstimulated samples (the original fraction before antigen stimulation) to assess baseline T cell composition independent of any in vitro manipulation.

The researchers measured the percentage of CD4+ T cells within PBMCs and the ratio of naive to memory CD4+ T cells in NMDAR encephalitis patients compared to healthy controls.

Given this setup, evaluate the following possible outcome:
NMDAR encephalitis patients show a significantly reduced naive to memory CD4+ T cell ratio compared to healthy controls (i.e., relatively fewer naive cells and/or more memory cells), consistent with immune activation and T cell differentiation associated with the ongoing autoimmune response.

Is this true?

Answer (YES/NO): NO